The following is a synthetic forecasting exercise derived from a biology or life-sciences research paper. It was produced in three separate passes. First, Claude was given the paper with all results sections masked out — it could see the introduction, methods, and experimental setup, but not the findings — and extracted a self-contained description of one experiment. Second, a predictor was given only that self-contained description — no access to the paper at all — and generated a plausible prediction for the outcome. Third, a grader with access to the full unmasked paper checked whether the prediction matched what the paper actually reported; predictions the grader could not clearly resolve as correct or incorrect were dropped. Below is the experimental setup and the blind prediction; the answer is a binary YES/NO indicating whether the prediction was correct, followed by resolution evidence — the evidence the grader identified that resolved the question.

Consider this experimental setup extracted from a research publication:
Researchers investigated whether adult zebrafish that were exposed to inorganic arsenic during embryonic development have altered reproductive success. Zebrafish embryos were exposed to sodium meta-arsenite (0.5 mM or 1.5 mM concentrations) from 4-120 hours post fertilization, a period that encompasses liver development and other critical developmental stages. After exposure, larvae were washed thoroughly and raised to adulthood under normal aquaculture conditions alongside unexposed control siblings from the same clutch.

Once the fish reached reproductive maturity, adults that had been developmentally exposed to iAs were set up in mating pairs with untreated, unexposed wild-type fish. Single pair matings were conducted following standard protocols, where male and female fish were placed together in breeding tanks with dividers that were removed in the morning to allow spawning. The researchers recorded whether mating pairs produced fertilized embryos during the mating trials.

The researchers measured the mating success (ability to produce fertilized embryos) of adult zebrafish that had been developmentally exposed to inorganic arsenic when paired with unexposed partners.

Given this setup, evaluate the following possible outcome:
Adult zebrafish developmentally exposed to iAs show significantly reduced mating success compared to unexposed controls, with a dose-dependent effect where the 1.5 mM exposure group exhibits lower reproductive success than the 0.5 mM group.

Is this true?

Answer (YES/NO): NO